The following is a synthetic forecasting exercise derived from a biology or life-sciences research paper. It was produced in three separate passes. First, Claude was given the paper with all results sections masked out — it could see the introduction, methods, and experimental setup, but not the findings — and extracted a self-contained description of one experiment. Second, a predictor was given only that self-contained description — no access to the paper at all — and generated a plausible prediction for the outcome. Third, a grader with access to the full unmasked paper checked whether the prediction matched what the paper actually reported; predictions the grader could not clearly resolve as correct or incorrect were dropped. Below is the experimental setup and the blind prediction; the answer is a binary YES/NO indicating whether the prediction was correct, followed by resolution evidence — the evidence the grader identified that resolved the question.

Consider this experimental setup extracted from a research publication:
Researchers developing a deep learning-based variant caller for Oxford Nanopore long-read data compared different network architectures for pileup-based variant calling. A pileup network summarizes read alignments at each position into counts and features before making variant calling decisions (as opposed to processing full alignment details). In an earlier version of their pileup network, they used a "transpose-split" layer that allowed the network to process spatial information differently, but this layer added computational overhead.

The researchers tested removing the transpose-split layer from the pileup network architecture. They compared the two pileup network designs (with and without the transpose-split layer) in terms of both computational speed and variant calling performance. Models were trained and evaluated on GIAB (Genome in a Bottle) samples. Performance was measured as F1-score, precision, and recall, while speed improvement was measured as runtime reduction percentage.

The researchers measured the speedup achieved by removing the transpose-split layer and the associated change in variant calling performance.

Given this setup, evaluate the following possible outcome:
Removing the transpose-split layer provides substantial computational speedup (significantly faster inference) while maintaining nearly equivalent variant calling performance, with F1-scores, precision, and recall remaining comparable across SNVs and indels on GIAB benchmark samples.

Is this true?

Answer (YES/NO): NO